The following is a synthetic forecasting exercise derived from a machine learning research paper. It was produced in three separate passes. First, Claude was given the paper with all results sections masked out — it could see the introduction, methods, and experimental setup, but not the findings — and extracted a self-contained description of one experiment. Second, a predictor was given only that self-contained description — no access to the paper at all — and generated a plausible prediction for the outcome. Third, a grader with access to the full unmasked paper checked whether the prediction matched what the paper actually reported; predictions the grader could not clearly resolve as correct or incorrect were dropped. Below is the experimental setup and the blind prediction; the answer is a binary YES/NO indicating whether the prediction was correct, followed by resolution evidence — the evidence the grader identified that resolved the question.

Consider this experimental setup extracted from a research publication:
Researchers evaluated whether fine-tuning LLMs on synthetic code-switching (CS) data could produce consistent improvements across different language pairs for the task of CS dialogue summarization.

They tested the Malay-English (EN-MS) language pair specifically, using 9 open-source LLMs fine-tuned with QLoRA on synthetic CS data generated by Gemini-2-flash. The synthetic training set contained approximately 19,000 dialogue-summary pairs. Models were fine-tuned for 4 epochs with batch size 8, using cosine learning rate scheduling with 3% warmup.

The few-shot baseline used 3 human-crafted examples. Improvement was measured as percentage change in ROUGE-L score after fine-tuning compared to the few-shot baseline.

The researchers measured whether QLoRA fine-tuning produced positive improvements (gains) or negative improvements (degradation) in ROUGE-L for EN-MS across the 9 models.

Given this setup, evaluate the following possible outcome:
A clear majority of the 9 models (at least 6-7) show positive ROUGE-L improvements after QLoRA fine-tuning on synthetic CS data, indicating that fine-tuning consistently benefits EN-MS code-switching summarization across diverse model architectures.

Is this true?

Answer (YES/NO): YES